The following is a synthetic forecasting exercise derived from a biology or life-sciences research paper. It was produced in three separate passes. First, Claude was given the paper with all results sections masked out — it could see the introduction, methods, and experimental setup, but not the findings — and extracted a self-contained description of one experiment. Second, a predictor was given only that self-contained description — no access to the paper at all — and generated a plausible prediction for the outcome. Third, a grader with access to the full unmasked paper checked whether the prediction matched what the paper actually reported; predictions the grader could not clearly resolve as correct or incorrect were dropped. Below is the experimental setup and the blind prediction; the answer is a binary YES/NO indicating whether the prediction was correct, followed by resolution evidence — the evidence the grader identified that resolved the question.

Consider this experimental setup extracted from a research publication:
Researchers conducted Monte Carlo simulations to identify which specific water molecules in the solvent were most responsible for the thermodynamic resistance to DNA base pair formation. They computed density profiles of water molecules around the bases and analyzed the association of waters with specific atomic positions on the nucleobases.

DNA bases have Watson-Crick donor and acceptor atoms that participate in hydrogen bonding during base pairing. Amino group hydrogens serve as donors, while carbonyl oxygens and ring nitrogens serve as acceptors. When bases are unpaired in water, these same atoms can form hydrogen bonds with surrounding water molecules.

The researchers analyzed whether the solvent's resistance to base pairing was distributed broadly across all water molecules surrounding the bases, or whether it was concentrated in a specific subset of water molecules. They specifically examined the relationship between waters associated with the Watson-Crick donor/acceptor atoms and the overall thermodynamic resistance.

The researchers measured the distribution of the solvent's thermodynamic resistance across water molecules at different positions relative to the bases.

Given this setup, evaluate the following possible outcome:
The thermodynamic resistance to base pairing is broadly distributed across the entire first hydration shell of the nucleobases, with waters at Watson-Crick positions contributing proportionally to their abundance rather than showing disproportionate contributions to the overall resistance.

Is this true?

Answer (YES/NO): NO